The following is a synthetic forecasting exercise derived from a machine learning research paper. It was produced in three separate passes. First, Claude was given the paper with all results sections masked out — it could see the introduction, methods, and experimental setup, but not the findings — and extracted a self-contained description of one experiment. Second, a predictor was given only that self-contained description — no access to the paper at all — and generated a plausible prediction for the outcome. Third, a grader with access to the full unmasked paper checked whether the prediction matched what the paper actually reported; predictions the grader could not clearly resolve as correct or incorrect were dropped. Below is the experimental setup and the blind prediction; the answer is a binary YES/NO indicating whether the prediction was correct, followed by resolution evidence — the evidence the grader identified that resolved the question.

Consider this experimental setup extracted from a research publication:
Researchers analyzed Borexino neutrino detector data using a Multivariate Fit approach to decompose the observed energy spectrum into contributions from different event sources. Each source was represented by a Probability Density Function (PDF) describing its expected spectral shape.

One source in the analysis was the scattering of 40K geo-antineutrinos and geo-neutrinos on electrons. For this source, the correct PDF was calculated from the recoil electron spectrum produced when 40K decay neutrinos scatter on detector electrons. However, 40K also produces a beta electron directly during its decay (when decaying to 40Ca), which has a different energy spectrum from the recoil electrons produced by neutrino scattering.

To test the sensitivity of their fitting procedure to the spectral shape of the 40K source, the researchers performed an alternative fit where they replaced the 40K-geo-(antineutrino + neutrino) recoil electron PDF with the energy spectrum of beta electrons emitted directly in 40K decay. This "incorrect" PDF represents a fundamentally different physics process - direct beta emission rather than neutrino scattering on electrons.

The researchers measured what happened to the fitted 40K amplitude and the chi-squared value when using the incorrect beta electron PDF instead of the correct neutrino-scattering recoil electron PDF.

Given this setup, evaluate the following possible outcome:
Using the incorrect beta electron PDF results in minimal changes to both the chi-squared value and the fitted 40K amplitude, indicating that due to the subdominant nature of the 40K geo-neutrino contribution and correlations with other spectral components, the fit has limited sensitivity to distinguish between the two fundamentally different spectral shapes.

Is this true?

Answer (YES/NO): NO